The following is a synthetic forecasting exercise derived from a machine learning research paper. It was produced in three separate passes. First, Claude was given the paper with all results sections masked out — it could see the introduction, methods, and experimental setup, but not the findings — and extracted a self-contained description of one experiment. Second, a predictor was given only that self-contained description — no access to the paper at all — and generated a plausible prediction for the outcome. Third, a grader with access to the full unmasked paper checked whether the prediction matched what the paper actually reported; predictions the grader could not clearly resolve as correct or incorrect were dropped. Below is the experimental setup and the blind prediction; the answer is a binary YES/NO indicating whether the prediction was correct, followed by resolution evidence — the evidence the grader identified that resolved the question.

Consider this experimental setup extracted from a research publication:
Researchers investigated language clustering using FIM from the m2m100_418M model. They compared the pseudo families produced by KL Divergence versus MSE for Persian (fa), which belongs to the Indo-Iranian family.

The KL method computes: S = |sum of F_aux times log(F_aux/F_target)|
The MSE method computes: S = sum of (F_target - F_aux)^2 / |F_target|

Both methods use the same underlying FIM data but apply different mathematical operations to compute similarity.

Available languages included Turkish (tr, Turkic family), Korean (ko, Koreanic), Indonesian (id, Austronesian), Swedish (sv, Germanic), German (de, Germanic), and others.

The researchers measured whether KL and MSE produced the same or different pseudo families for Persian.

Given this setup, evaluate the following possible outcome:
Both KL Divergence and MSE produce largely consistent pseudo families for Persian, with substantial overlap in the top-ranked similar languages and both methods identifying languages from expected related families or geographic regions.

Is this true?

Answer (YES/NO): NO